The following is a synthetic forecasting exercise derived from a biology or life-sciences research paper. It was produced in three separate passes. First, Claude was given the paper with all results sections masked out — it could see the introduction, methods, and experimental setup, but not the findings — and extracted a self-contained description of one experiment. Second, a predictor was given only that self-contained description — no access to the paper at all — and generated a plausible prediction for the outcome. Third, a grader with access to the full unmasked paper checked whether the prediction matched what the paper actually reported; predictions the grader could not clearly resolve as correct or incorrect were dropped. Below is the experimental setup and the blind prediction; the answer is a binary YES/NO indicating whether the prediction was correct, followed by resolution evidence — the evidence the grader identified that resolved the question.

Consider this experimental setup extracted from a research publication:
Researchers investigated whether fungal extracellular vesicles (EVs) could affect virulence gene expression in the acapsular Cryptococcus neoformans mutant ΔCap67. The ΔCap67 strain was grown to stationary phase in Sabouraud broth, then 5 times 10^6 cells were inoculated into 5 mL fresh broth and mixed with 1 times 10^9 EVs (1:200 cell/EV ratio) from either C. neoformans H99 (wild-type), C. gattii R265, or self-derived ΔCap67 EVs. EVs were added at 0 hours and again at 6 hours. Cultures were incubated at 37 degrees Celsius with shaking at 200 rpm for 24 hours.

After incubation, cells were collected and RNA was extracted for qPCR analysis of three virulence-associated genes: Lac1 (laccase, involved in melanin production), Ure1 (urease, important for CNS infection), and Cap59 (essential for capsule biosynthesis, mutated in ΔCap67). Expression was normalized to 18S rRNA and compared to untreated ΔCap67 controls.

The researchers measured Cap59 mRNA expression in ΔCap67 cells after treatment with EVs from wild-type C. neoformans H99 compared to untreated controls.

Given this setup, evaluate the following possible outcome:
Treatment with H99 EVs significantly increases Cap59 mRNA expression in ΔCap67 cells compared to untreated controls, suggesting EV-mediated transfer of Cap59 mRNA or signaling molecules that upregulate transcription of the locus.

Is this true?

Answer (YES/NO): YES